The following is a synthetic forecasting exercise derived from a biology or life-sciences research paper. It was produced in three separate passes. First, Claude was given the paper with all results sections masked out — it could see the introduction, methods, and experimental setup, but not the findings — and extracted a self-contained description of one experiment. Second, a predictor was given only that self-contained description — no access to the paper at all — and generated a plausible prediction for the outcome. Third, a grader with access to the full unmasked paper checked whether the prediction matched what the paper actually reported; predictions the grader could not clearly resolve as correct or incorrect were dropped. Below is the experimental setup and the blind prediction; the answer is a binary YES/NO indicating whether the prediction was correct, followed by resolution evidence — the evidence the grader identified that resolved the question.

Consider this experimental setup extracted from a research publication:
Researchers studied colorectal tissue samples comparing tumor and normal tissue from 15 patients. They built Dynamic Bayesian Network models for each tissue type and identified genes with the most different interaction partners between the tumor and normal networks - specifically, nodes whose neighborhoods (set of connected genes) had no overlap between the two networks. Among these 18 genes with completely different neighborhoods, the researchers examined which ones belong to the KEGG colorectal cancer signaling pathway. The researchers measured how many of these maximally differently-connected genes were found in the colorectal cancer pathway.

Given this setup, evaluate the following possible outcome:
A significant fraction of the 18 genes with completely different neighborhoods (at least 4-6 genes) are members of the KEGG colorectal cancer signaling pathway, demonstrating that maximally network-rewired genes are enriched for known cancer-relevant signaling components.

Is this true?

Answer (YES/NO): NO